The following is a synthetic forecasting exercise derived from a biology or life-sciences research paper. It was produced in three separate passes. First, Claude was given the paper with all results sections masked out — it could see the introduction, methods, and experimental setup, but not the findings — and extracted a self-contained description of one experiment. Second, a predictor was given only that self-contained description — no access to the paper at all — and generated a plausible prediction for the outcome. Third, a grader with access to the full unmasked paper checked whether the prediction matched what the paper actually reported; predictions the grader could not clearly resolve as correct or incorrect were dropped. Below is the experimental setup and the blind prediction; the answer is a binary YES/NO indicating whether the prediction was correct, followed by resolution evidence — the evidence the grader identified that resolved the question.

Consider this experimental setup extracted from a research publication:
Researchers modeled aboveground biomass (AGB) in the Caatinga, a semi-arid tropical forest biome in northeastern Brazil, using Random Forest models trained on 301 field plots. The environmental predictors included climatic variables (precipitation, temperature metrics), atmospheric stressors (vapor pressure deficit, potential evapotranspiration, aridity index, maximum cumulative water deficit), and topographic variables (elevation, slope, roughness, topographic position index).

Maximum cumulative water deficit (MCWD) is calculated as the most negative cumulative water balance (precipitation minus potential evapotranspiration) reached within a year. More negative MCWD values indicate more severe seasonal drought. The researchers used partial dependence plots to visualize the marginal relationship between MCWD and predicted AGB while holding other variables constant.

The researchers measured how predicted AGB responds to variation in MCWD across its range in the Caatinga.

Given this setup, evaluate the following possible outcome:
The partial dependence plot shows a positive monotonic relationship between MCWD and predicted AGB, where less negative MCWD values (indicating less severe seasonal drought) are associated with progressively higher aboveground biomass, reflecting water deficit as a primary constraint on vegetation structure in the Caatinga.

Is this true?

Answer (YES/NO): NO